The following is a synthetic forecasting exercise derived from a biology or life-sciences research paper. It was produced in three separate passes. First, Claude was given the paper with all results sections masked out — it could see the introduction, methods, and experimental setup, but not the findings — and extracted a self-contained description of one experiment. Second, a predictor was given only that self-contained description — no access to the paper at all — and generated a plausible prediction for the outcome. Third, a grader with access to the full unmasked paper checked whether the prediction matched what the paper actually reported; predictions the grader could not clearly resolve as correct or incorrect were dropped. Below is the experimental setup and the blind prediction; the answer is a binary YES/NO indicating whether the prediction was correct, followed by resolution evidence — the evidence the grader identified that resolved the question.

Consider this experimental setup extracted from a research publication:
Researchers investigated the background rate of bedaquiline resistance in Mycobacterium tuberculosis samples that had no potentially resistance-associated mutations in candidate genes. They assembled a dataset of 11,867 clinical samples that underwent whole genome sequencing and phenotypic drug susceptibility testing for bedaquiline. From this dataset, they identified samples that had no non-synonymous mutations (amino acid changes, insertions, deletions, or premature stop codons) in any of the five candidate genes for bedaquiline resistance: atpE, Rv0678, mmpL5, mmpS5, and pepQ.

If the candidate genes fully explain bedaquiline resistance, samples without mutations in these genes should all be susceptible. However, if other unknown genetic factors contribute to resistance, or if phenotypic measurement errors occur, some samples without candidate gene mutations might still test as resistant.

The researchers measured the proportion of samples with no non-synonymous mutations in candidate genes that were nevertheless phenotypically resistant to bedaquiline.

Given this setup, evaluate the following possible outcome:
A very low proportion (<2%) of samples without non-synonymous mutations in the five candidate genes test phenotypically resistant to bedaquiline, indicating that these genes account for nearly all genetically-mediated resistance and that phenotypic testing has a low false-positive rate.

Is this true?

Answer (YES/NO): YES